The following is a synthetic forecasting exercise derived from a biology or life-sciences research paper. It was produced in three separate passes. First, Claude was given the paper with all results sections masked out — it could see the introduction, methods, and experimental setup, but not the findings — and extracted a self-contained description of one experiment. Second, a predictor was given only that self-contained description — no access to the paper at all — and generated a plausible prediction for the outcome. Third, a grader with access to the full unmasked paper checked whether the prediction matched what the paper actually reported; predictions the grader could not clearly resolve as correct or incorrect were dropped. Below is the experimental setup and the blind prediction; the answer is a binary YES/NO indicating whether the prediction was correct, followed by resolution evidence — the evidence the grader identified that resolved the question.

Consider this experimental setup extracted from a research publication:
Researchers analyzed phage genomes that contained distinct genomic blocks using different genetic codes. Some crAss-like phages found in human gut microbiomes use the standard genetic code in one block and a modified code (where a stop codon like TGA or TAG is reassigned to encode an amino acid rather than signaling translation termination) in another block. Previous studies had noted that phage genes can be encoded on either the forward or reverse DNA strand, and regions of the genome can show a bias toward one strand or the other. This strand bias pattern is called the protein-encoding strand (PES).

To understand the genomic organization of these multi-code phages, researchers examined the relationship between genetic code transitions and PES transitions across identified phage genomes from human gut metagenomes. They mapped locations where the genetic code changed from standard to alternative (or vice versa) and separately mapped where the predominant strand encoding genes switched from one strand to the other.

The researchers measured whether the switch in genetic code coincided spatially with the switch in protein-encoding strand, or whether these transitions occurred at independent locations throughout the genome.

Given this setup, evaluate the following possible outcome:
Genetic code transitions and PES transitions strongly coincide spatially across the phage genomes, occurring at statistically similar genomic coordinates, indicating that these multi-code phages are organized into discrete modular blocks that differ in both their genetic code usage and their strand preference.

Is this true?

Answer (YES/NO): YES